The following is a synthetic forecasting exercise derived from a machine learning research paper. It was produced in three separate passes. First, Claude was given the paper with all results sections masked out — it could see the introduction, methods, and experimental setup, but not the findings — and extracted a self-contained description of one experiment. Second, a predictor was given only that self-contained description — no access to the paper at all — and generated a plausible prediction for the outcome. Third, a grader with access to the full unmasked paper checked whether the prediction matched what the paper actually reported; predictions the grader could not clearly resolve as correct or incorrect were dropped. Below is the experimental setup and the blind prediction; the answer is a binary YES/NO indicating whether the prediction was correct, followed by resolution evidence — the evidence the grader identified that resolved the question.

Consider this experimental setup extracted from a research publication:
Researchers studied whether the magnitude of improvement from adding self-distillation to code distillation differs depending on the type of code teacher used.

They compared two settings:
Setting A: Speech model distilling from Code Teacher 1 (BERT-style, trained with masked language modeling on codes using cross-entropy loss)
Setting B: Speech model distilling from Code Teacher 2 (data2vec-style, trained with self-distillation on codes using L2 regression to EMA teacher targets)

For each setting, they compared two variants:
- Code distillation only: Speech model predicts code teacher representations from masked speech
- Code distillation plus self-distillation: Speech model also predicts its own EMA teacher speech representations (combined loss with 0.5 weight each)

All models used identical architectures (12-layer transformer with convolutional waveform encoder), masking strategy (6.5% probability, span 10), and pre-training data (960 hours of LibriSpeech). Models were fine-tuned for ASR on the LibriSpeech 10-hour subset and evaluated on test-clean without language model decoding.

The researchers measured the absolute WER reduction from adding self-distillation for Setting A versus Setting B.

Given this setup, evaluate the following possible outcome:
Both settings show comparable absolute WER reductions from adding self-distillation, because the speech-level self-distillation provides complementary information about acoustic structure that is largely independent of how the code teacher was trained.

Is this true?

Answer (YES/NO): NO